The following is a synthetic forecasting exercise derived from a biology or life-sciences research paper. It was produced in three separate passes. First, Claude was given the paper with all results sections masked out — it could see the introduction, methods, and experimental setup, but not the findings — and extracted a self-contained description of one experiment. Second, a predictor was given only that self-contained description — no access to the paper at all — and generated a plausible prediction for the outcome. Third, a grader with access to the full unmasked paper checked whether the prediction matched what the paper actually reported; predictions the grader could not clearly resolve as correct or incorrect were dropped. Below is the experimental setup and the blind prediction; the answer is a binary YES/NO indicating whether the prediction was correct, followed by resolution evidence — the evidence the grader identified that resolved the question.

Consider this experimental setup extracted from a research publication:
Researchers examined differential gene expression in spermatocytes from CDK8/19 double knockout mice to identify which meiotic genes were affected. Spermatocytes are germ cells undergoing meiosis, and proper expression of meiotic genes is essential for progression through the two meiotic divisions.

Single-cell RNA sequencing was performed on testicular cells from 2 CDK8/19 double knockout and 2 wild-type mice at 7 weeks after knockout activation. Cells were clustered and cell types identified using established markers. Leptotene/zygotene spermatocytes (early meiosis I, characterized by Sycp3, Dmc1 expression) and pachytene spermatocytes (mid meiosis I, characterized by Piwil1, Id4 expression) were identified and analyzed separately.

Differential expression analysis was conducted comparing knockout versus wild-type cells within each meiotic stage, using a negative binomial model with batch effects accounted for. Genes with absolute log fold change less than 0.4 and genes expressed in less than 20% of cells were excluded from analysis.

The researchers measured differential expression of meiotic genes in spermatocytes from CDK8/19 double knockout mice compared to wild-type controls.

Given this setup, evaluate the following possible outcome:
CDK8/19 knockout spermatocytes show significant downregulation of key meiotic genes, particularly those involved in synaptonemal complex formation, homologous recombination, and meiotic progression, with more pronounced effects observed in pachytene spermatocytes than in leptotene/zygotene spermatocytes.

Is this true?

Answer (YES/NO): NO